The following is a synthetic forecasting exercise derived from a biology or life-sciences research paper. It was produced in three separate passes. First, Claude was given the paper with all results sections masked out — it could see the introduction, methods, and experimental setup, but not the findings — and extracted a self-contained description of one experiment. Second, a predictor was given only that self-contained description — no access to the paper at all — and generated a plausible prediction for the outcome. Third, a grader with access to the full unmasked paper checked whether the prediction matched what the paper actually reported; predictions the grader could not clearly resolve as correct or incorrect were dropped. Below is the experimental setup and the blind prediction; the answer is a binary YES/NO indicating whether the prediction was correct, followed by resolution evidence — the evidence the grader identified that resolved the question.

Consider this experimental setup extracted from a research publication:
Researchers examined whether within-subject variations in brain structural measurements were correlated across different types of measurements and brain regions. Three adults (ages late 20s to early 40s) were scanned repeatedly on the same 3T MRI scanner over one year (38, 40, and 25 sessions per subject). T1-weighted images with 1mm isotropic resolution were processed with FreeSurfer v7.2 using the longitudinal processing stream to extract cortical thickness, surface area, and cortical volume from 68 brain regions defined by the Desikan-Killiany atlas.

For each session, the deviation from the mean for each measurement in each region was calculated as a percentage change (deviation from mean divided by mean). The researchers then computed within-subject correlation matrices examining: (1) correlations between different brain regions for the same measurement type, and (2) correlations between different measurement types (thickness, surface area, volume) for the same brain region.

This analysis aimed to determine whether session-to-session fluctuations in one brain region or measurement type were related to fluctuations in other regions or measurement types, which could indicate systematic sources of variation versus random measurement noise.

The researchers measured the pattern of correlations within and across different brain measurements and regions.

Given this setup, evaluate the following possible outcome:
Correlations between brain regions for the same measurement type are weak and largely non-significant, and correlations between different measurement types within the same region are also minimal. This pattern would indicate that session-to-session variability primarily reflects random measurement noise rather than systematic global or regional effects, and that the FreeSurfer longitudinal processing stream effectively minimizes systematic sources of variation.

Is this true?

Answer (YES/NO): NO